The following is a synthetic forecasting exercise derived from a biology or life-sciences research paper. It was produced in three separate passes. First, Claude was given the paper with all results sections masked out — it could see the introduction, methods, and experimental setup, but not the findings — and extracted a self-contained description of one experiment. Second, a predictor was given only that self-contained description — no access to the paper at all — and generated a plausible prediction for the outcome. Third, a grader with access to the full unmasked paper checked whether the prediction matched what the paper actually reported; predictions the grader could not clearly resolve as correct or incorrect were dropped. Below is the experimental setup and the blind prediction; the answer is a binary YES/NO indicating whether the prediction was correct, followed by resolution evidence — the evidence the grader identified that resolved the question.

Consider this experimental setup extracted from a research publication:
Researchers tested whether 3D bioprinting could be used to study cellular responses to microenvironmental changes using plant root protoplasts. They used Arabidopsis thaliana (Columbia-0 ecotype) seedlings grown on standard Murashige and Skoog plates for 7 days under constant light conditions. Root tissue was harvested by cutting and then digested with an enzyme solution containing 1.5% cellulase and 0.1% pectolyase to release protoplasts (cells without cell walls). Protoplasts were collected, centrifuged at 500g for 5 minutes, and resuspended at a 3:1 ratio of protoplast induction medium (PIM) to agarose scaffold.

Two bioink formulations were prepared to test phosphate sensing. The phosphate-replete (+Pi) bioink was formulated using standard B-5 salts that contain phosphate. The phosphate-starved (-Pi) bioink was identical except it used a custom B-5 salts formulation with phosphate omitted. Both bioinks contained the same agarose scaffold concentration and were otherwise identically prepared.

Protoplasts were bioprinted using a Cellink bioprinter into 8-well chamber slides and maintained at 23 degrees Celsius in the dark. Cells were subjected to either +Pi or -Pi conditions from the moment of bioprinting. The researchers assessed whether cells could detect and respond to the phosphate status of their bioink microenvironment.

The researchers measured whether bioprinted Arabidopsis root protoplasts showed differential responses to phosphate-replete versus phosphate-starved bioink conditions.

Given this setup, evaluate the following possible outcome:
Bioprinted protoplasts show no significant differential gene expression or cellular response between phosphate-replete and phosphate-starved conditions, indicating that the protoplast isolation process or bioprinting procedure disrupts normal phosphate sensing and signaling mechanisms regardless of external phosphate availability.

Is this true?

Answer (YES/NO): NO